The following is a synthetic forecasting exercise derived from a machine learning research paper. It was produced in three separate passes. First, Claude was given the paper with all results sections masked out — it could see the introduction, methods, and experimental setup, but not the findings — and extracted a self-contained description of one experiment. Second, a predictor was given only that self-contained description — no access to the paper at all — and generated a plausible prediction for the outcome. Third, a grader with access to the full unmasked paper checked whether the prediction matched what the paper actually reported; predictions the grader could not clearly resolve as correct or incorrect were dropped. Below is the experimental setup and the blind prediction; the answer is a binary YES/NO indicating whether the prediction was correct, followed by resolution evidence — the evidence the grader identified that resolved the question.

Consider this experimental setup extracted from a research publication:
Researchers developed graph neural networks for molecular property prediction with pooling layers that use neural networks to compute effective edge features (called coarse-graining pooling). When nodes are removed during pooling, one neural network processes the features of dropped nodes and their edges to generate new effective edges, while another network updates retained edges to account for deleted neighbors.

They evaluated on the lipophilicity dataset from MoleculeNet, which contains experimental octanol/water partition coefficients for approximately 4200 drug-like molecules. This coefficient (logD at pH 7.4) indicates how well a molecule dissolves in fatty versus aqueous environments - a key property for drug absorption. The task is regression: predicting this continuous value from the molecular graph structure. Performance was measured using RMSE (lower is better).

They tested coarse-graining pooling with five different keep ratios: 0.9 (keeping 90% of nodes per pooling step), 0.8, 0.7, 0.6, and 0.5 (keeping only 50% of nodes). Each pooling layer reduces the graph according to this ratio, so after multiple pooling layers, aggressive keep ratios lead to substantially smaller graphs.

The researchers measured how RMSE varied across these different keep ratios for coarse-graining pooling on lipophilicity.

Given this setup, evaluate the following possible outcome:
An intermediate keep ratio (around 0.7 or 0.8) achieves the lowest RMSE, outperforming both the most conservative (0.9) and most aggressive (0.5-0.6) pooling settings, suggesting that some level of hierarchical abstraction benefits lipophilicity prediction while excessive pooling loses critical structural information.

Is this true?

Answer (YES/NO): NO